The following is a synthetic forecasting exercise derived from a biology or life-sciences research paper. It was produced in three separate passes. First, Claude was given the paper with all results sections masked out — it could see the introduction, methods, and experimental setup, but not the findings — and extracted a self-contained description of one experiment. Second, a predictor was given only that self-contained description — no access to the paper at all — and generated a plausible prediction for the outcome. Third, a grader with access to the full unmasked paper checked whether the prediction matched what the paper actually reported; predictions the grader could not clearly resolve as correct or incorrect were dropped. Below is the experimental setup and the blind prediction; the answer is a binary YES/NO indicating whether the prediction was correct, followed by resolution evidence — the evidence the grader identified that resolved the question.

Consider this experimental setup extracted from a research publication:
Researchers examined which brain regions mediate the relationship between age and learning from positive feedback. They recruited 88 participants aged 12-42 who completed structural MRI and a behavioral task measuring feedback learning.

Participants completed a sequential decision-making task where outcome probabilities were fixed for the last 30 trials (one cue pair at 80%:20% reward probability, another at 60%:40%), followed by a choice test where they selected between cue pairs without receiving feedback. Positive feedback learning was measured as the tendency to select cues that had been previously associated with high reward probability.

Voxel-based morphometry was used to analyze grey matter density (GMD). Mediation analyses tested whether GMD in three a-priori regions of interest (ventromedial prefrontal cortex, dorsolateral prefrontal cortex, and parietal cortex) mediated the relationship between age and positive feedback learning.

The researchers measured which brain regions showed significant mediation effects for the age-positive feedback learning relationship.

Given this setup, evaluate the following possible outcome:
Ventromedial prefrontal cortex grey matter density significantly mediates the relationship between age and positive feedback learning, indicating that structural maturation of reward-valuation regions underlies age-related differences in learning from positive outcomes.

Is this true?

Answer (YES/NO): YES